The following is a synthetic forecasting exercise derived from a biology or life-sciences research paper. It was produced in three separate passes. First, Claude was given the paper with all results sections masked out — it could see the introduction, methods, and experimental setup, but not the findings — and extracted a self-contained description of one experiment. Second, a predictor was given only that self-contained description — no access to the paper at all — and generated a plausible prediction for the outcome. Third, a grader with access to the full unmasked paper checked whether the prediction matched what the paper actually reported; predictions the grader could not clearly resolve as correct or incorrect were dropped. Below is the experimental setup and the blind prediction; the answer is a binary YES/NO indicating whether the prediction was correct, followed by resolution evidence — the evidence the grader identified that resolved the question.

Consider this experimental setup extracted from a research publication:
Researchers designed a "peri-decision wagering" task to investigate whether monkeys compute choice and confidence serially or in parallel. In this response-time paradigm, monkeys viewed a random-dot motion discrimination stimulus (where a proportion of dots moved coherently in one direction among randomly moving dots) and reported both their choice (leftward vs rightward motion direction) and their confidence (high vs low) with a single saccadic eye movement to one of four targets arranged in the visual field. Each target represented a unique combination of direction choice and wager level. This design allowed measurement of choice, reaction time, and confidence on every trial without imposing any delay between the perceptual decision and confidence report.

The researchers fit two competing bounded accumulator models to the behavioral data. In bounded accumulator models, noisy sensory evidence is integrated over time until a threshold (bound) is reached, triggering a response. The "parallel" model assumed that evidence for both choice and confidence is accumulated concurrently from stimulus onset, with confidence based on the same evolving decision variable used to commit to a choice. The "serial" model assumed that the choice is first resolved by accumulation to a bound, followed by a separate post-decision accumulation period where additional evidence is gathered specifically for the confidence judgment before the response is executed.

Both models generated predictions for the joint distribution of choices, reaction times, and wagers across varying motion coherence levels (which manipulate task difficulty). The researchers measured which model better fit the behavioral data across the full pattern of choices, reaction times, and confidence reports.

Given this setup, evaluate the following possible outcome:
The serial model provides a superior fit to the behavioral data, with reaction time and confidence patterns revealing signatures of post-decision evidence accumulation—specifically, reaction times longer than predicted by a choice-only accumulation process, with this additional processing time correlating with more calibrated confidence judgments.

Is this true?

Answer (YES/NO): NO